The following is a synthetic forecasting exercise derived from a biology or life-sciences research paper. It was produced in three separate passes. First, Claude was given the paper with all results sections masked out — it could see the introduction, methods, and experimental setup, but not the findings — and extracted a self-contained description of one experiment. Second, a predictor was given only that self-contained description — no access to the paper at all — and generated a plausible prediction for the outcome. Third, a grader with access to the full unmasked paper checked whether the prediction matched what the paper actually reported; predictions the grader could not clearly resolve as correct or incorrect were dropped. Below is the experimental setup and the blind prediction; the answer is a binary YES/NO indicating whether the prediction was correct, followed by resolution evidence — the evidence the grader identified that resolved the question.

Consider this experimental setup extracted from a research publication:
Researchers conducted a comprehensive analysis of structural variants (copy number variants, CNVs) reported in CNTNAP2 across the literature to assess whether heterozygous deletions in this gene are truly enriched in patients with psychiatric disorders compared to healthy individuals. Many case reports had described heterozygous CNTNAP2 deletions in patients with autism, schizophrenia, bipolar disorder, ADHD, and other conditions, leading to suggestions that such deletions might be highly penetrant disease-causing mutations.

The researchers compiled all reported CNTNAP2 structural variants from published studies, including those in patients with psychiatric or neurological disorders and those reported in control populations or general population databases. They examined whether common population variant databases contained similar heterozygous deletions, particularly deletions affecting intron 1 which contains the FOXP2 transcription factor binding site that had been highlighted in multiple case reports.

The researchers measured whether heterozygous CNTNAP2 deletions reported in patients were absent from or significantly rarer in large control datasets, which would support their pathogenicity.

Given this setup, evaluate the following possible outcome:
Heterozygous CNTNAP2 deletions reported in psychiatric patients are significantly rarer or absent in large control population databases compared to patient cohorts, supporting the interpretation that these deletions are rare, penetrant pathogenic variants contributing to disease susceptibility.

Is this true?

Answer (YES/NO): NO